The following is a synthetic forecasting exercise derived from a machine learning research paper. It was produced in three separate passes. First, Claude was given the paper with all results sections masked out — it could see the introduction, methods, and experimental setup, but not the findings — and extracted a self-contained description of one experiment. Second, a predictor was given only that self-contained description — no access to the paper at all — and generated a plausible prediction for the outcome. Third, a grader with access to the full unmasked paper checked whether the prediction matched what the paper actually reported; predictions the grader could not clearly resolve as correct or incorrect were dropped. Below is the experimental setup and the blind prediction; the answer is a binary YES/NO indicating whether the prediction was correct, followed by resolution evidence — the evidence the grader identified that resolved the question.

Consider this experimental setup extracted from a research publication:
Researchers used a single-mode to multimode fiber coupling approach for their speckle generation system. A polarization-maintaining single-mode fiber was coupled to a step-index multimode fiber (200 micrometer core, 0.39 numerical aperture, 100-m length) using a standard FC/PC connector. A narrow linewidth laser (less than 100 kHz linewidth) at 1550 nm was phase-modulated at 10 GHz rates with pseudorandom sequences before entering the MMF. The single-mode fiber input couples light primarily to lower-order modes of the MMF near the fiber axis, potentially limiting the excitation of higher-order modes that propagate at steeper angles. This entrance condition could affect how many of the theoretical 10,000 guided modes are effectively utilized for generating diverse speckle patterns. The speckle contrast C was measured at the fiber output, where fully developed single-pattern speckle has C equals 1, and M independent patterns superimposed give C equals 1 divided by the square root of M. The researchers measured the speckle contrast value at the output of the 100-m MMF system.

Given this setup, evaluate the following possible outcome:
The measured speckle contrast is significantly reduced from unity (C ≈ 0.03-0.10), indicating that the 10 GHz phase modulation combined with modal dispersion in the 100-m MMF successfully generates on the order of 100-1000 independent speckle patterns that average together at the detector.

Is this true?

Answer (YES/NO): NO